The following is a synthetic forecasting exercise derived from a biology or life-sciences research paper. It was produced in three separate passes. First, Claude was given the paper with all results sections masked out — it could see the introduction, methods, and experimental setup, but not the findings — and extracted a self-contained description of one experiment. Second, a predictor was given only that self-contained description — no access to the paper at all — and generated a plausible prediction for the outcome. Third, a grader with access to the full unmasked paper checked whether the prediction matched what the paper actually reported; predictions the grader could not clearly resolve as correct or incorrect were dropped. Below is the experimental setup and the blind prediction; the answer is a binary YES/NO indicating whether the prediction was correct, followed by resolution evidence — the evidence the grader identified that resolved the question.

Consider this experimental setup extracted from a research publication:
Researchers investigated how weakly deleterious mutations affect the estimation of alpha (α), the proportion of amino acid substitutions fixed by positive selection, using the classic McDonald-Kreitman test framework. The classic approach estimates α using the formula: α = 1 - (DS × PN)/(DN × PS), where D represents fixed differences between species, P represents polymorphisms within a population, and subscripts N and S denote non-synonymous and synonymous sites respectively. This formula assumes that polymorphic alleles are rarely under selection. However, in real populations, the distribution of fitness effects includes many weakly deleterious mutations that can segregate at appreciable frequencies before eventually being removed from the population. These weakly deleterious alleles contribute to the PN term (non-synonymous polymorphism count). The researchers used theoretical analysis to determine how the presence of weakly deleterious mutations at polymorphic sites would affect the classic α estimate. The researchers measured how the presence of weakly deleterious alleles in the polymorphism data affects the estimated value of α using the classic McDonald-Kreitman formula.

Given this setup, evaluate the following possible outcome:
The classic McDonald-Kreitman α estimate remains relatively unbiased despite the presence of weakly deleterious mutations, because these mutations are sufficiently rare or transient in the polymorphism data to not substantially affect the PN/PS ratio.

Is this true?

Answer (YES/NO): NO